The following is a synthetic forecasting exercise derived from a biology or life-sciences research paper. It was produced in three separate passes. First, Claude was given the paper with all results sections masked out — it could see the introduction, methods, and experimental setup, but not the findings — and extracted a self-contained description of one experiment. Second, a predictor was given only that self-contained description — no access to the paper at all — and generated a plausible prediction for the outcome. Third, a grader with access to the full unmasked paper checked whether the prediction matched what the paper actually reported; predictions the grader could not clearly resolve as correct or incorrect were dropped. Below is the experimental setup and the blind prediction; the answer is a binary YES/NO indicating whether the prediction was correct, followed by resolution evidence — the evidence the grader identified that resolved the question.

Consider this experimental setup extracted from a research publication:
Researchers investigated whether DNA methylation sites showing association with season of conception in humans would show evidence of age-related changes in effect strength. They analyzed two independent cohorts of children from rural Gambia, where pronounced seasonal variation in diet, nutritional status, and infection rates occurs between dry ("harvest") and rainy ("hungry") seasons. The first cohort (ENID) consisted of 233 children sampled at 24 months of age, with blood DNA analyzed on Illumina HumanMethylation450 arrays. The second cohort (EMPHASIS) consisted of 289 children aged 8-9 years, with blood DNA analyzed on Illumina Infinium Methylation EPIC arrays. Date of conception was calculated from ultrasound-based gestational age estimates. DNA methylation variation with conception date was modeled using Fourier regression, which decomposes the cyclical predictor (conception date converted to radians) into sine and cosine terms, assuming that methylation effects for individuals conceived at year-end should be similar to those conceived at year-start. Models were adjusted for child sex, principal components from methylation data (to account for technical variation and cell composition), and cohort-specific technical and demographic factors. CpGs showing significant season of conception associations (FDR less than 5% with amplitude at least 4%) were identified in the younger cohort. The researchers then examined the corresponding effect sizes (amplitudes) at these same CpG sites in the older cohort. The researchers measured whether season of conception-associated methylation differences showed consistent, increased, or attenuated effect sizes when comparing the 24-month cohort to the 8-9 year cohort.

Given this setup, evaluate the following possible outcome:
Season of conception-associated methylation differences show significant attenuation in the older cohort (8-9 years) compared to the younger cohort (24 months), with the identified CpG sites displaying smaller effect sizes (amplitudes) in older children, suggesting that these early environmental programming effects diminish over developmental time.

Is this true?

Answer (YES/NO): YES